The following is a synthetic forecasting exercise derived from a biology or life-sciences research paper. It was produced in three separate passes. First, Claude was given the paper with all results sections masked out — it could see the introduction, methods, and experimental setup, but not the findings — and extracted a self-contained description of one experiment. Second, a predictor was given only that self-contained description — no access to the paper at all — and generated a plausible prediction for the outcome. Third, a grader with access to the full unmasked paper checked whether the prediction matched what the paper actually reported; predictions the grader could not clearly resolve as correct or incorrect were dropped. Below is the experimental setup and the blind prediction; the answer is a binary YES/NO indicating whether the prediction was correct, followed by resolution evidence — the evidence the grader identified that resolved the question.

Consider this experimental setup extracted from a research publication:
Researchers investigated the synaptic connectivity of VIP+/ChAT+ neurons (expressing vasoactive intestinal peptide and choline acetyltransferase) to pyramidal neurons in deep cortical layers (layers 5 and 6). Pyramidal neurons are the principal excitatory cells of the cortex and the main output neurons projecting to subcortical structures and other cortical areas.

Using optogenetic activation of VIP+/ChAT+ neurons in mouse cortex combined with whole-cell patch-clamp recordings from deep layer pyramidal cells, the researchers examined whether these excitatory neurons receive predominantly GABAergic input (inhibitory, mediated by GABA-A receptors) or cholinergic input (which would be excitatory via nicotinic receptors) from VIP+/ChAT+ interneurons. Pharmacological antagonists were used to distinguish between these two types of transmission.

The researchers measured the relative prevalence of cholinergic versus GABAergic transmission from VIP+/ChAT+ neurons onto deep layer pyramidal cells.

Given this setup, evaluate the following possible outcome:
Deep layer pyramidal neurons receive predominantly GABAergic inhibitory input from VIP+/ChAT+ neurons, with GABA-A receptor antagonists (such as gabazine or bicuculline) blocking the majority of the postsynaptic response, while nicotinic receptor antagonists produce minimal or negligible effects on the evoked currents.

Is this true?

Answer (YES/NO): YES